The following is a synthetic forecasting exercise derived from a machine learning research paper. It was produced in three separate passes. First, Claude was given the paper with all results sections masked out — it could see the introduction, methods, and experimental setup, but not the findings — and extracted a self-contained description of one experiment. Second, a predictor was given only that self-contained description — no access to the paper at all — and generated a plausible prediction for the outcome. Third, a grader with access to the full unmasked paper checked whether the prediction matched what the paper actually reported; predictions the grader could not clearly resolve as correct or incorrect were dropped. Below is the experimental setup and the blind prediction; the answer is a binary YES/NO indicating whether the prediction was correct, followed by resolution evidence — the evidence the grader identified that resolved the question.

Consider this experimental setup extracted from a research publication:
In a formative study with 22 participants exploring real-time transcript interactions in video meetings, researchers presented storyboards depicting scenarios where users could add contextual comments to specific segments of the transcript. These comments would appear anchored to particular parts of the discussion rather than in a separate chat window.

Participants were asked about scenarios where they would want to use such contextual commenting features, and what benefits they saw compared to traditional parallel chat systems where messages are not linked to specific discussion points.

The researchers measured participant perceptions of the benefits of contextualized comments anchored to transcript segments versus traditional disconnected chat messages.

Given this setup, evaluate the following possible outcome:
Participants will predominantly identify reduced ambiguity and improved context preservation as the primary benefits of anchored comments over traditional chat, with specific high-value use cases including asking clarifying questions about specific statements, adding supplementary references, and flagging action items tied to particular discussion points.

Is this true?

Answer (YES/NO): NO